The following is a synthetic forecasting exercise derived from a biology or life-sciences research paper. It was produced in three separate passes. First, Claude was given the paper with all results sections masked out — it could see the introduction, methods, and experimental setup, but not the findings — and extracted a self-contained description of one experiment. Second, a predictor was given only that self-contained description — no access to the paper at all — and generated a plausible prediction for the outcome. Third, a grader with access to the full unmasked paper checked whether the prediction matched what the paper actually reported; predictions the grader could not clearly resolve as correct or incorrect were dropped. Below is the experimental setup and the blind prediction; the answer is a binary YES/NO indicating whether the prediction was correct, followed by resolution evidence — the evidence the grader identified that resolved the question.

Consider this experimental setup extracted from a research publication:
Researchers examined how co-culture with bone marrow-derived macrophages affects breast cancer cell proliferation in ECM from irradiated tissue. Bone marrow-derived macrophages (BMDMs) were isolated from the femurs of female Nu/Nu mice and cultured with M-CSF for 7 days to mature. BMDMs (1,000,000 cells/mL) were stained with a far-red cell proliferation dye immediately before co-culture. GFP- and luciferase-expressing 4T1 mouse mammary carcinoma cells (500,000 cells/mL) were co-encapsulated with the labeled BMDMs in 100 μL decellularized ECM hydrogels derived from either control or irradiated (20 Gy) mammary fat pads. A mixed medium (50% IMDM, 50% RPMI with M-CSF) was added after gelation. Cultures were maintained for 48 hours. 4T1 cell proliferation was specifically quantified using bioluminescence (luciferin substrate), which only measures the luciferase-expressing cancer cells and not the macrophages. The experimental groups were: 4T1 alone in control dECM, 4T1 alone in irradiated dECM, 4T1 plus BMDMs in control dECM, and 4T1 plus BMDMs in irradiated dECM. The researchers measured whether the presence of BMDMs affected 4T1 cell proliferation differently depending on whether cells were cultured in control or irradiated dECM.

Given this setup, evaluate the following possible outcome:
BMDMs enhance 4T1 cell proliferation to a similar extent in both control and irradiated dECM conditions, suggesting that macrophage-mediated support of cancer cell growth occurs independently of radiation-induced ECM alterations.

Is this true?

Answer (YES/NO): NO